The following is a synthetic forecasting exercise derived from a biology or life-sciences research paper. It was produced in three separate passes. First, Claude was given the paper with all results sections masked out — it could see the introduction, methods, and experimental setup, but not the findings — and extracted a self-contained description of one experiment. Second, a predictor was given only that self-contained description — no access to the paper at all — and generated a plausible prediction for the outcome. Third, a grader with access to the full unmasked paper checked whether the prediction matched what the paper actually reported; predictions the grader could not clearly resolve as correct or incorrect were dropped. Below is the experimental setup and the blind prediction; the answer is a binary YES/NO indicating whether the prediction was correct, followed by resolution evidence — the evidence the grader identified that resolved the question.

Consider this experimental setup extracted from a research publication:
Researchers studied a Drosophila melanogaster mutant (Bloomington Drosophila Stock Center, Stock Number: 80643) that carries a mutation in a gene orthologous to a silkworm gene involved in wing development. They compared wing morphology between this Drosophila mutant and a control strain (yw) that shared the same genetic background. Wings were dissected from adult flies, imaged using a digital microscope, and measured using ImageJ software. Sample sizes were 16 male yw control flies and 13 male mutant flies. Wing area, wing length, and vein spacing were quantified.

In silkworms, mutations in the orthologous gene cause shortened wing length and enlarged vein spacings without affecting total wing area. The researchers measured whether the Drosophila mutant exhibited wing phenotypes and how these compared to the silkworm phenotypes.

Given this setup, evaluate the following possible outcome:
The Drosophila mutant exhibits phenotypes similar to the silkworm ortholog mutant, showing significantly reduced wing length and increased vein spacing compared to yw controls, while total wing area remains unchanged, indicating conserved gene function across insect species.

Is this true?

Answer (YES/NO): NO